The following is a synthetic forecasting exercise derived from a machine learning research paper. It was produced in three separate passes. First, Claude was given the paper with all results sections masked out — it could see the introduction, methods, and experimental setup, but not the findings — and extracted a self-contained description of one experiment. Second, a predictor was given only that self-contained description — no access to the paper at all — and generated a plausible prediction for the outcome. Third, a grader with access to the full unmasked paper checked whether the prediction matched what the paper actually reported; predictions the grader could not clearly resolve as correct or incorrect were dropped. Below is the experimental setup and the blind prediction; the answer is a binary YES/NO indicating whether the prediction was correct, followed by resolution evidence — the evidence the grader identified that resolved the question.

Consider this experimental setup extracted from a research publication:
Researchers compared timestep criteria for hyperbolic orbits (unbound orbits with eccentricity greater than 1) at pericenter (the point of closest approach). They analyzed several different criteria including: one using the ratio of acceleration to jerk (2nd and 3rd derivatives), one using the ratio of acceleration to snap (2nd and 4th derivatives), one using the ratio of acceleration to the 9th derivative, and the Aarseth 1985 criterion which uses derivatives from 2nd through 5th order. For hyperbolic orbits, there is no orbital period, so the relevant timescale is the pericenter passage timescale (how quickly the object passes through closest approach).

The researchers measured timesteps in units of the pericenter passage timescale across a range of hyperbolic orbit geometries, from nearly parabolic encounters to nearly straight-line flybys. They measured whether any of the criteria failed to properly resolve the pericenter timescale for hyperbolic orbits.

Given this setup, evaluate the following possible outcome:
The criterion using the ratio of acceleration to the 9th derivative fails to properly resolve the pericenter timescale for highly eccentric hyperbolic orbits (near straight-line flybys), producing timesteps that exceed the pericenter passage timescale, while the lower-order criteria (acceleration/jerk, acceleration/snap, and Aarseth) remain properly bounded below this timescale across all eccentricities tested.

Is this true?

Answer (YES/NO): NO